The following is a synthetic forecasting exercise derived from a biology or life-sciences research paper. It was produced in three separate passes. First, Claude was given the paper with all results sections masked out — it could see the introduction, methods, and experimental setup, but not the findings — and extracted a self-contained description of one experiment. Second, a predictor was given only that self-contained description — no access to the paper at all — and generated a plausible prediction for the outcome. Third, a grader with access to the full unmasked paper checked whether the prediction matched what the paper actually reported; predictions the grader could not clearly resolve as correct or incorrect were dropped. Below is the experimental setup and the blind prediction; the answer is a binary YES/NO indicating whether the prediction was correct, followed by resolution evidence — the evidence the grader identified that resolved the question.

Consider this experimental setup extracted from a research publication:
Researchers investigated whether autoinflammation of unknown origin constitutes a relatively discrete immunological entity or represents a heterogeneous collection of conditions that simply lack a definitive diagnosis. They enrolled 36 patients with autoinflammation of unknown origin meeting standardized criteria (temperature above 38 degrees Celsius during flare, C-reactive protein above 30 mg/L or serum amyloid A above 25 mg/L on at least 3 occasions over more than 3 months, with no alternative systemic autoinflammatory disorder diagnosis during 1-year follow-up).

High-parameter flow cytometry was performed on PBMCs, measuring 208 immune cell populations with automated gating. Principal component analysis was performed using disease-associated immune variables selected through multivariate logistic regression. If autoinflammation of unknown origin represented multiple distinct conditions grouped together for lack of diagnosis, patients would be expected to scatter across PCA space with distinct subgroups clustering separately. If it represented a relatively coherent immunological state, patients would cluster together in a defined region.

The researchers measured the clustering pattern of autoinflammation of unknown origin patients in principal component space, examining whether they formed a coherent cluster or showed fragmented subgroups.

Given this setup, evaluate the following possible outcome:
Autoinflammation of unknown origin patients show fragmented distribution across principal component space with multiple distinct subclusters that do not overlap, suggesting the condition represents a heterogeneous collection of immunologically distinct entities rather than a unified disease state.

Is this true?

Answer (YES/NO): NO